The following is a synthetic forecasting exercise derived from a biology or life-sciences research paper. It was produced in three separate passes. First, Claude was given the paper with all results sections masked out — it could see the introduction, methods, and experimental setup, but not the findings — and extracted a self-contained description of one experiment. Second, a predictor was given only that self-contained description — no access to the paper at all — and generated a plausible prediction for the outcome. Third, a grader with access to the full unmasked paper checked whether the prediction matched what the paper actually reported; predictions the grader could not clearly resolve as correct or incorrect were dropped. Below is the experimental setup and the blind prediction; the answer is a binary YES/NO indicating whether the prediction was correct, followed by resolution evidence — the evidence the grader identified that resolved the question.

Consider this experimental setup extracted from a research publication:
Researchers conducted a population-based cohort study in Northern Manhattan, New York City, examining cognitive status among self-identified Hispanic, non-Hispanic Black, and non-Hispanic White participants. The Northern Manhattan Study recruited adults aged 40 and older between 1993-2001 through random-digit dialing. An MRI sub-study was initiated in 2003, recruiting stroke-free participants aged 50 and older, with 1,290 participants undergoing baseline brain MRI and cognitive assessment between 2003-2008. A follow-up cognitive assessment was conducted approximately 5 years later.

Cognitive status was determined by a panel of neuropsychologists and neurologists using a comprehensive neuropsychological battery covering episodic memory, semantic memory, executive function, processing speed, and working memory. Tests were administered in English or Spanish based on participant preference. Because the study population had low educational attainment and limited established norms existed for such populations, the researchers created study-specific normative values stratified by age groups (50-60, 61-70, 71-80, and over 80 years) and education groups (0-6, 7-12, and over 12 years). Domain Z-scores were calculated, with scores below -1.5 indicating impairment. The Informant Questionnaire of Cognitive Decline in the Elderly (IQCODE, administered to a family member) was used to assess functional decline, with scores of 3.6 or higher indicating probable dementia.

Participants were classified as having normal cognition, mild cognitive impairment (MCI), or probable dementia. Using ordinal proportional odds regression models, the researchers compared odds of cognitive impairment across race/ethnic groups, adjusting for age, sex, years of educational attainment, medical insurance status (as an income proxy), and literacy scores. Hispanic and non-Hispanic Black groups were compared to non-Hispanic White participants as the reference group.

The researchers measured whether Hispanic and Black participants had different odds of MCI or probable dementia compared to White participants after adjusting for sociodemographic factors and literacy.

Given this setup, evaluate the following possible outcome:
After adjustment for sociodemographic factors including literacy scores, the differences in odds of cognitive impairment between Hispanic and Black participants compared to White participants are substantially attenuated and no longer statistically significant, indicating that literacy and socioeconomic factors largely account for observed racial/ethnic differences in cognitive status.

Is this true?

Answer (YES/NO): NO